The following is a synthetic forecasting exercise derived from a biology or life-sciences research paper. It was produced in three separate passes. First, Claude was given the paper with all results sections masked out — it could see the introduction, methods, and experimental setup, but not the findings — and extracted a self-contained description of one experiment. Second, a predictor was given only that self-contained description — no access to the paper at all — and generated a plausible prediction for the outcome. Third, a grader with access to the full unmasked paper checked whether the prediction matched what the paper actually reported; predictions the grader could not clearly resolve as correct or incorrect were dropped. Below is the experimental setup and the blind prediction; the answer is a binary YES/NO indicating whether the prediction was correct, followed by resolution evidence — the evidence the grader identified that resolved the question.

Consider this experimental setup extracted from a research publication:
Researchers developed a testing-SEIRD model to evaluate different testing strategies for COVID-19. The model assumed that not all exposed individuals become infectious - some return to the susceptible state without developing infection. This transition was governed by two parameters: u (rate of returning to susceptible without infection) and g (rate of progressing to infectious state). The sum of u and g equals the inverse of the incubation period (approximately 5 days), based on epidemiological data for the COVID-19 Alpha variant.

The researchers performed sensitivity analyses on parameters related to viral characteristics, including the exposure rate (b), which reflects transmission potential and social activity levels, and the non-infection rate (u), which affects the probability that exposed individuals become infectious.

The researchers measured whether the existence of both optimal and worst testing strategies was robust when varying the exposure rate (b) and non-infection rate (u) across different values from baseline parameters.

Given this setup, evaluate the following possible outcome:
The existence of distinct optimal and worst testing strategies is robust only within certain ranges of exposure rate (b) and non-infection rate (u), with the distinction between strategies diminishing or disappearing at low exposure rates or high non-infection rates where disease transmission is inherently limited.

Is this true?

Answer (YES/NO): NO